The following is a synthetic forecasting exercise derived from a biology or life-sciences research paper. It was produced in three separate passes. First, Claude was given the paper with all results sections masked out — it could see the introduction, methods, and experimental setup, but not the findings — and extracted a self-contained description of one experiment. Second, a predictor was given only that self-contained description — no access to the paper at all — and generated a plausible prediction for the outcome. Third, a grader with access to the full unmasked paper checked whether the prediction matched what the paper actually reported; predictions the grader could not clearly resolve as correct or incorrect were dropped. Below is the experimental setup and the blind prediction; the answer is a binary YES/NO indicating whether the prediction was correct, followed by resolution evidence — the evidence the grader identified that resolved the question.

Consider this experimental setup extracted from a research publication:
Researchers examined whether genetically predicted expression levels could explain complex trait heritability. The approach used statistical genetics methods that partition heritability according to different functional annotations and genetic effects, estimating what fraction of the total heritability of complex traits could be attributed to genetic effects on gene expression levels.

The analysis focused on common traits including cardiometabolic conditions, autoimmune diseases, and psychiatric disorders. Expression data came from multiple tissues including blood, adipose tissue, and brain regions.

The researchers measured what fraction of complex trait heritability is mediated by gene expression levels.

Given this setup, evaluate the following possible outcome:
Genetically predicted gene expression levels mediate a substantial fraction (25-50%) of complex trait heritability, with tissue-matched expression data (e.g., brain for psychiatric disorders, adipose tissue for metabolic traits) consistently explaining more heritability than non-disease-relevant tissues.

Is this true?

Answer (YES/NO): NO